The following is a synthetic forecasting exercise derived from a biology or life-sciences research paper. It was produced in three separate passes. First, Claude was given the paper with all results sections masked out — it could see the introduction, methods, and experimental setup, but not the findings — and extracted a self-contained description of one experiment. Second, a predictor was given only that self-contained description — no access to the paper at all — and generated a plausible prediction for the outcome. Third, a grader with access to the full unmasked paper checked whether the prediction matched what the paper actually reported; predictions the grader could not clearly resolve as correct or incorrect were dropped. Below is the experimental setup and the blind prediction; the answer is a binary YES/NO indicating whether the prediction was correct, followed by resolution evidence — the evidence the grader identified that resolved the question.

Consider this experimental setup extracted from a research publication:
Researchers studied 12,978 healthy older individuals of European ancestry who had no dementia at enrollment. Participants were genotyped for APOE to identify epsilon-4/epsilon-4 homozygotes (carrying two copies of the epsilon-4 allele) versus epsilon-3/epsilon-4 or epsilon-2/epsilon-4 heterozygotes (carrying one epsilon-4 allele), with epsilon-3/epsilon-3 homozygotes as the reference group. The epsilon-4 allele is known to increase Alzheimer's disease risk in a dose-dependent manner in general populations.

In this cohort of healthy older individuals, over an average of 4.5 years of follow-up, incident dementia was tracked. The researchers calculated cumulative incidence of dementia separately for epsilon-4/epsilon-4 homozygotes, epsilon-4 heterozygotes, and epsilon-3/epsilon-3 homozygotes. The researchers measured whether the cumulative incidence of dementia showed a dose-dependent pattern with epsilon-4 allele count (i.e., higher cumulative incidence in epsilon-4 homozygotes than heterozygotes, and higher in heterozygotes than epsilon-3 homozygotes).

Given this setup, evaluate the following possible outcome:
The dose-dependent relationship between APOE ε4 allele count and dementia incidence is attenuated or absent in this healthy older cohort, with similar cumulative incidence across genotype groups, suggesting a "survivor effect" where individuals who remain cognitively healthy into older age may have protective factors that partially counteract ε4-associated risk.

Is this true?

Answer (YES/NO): NO